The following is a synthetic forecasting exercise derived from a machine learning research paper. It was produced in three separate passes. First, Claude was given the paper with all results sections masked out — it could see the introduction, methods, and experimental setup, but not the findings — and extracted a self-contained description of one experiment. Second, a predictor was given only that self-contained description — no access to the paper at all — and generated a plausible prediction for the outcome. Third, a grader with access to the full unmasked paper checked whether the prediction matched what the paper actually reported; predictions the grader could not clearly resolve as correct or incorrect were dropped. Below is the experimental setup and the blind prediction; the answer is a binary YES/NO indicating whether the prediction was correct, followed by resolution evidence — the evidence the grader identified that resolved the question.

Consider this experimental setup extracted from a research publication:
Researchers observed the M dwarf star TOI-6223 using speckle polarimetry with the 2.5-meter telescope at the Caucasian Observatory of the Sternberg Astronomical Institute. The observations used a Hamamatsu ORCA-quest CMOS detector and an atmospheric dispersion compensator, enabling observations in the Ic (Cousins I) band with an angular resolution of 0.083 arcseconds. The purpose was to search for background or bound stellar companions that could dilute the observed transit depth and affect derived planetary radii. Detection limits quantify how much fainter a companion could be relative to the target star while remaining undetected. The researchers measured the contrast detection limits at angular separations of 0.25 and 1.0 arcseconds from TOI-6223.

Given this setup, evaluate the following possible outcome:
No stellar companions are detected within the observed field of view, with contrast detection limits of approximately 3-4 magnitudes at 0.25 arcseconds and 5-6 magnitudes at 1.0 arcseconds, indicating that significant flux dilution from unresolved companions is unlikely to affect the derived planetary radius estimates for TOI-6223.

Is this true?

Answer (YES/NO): NO